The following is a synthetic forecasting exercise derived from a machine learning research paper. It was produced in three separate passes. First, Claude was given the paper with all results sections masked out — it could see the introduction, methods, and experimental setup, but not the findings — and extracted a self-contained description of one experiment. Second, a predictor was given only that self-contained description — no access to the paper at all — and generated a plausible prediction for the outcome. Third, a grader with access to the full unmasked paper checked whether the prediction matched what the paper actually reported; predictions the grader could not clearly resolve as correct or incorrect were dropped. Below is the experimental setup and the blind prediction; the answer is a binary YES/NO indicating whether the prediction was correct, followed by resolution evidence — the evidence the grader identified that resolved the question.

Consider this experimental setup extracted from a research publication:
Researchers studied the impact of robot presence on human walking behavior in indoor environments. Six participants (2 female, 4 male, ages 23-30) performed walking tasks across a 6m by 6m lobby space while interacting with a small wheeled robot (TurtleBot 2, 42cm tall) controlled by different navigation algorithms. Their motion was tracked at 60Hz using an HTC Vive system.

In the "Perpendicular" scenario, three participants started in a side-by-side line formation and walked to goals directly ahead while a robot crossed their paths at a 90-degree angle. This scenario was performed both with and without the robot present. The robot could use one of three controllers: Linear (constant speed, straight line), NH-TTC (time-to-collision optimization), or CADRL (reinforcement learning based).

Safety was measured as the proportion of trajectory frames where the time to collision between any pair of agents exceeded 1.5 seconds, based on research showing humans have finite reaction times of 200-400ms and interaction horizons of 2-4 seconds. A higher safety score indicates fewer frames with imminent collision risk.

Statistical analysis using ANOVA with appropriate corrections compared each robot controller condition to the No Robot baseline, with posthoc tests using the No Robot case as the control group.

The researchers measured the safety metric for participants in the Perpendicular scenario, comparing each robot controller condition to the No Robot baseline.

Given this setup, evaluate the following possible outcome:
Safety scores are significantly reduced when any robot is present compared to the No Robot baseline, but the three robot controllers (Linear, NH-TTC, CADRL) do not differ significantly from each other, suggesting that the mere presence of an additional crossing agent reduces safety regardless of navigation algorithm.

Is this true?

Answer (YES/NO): YES